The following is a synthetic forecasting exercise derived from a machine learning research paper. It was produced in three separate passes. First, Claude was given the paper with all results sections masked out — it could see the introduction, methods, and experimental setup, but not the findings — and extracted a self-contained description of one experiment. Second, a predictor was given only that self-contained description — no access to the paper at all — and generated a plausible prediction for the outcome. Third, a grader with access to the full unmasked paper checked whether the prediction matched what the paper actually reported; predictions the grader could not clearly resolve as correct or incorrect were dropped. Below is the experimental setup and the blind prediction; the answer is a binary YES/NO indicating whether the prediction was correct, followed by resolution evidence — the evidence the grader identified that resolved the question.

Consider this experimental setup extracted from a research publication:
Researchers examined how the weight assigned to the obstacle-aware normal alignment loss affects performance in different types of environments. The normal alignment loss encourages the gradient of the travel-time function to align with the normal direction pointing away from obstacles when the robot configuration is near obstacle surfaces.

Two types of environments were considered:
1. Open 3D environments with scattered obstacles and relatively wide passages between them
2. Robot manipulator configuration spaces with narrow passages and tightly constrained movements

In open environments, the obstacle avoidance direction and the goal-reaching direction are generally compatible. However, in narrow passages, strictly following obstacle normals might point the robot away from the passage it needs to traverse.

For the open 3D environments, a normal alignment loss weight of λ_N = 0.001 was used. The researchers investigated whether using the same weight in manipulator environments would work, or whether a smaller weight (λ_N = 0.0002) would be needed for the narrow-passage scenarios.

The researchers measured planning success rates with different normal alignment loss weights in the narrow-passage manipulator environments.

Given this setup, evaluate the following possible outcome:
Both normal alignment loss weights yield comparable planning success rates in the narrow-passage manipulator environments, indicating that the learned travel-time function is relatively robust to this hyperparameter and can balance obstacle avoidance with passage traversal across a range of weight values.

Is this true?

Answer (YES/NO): NO